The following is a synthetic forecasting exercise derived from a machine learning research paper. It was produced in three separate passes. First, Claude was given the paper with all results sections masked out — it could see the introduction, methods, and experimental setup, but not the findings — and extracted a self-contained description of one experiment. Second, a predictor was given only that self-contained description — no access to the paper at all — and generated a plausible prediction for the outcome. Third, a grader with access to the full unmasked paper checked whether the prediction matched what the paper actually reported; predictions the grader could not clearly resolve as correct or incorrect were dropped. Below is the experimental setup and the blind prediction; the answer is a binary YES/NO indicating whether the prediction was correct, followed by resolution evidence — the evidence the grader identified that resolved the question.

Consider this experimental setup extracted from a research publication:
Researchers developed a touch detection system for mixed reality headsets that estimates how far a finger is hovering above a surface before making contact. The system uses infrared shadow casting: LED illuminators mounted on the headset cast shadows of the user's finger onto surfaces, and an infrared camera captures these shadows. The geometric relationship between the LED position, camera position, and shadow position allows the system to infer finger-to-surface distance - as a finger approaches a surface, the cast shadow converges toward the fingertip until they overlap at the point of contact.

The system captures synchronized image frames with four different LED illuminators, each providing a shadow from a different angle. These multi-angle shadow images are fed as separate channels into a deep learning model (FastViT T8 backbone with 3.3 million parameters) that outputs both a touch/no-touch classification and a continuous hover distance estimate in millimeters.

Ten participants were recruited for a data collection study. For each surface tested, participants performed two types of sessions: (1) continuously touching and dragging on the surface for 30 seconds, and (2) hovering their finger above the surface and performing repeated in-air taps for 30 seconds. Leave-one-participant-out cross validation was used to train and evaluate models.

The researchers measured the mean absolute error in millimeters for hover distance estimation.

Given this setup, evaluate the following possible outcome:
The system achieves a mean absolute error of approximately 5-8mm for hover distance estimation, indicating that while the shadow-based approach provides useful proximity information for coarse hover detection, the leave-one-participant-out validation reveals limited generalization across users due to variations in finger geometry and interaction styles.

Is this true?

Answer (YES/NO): NO